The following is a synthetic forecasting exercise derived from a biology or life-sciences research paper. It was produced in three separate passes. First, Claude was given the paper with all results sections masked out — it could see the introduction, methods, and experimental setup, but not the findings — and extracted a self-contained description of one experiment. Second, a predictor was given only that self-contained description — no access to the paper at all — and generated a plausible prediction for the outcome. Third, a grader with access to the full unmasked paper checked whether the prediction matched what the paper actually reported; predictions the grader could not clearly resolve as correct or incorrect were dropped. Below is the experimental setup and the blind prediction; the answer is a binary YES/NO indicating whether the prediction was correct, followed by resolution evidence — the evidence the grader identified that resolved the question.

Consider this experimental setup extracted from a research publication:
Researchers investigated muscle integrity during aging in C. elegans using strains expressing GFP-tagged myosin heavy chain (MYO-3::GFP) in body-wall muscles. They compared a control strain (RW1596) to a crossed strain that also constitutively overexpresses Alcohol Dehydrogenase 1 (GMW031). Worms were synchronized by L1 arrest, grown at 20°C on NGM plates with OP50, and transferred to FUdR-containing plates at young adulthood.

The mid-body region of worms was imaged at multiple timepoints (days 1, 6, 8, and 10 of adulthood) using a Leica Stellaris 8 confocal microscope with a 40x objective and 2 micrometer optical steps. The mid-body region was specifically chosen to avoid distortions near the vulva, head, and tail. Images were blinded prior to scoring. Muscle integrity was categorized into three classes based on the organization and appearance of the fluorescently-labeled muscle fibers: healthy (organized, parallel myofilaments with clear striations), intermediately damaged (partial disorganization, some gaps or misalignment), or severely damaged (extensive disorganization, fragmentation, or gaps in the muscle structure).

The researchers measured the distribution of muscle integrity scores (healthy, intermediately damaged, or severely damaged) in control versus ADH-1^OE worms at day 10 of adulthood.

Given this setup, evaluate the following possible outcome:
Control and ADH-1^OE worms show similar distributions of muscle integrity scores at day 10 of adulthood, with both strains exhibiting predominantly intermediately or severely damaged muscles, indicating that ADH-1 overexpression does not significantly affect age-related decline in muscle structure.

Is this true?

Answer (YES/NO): NO